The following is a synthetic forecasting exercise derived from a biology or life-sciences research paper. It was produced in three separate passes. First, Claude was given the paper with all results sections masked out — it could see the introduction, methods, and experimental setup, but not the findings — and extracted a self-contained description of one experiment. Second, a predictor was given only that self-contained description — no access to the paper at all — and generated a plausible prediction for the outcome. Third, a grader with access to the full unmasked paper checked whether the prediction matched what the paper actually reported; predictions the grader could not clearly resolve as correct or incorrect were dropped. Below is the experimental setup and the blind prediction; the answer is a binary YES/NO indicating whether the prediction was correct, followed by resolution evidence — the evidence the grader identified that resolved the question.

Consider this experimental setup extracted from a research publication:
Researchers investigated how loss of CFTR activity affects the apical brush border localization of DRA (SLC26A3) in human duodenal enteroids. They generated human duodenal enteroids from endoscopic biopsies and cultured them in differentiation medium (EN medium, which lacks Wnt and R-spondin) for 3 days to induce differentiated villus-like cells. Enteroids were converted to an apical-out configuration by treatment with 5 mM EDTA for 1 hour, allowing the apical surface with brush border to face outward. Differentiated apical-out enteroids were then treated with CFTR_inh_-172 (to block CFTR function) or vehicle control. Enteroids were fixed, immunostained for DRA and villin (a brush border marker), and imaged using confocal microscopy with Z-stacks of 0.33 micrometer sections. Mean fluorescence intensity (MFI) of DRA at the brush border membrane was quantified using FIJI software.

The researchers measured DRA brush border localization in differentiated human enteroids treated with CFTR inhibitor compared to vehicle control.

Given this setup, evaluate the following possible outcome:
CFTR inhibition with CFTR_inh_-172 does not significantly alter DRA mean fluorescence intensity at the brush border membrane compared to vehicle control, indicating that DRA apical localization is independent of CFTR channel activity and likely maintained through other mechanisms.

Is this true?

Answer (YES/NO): NO